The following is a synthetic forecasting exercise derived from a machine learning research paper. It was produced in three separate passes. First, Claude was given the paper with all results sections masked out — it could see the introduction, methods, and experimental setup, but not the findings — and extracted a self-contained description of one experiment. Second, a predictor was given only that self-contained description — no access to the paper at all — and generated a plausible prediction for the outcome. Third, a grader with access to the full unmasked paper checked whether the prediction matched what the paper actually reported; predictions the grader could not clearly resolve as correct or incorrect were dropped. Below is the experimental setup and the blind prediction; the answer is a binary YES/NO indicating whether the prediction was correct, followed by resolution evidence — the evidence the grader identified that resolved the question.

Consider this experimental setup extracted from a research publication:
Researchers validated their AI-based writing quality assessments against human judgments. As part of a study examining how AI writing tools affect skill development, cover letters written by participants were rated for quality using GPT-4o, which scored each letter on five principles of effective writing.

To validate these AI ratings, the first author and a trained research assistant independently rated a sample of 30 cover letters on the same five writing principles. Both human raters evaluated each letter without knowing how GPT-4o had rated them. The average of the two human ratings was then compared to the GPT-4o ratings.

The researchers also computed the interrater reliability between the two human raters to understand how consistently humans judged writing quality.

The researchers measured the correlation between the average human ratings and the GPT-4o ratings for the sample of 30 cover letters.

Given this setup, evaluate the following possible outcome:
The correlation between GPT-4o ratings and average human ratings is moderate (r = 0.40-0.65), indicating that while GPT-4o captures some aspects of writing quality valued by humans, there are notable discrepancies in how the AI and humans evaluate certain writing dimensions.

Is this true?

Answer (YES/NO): NO